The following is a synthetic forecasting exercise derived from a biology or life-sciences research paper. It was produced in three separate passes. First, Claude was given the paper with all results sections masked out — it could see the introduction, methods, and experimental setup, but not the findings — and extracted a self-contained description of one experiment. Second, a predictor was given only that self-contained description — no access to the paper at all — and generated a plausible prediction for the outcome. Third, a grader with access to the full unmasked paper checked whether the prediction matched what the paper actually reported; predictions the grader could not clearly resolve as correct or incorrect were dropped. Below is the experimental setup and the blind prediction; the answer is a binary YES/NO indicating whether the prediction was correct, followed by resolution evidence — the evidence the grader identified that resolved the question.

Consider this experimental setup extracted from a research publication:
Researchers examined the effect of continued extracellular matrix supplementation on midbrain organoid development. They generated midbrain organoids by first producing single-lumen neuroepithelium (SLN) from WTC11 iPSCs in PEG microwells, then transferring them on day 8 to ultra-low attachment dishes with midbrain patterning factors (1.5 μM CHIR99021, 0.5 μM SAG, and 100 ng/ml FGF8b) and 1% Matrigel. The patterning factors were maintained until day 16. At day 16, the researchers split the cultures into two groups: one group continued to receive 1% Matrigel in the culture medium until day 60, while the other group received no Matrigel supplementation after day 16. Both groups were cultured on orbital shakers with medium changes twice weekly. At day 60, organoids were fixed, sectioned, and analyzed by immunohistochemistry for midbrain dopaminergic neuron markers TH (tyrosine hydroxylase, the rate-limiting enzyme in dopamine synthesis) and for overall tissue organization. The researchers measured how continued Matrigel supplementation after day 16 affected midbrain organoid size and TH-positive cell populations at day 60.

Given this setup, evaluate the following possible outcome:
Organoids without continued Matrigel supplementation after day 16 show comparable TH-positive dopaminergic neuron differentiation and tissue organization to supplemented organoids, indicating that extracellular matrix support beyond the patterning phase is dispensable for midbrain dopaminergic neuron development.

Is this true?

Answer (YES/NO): NO